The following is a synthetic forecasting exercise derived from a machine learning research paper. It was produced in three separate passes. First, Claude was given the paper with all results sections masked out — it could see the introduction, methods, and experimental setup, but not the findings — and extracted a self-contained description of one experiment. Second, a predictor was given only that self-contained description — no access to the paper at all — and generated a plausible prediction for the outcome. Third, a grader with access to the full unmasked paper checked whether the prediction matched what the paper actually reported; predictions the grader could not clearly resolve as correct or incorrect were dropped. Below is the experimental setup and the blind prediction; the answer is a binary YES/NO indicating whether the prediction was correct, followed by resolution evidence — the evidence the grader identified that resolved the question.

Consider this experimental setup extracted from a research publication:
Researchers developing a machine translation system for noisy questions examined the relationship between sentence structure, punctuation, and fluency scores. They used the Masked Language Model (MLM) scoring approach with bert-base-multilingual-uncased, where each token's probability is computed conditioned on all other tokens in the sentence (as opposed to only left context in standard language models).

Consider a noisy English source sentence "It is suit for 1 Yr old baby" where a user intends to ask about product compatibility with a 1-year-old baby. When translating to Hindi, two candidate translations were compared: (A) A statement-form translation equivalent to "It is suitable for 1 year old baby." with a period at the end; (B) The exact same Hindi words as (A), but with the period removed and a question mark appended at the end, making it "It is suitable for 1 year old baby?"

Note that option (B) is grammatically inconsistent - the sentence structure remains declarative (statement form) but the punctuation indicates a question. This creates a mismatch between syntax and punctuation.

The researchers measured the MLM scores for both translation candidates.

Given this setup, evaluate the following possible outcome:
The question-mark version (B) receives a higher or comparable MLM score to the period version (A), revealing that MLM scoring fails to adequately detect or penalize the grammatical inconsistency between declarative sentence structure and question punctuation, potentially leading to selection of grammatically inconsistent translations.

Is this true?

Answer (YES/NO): NO